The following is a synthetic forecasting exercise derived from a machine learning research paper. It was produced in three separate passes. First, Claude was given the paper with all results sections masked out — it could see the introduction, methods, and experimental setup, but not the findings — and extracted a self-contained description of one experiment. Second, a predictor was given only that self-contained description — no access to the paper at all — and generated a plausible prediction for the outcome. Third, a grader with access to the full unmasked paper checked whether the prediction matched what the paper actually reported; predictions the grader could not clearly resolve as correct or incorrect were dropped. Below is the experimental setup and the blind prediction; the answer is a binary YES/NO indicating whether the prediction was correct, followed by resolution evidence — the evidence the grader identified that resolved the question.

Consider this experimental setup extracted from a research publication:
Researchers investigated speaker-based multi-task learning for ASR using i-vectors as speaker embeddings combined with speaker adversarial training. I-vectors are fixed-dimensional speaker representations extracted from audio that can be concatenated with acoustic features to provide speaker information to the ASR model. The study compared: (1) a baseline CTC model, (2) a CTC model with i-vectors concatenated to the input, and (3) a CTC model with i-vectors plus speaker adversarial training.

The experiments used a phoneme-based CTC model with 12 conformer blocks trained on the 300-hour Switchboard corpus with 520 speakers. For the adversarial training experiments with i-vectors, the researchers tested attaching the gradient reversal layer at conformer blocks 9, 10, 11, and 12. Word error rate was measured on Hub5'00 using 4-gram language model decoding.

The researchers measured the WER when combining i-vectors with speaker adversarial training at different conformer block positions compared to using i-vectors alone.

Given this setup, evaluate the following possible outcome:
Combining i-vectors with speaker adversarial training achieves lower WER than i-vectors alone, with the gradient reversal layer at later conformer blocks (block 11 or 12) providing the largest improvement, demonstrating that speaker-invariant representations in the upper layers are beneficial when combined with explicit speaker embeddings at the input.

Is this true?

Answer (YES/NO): NO